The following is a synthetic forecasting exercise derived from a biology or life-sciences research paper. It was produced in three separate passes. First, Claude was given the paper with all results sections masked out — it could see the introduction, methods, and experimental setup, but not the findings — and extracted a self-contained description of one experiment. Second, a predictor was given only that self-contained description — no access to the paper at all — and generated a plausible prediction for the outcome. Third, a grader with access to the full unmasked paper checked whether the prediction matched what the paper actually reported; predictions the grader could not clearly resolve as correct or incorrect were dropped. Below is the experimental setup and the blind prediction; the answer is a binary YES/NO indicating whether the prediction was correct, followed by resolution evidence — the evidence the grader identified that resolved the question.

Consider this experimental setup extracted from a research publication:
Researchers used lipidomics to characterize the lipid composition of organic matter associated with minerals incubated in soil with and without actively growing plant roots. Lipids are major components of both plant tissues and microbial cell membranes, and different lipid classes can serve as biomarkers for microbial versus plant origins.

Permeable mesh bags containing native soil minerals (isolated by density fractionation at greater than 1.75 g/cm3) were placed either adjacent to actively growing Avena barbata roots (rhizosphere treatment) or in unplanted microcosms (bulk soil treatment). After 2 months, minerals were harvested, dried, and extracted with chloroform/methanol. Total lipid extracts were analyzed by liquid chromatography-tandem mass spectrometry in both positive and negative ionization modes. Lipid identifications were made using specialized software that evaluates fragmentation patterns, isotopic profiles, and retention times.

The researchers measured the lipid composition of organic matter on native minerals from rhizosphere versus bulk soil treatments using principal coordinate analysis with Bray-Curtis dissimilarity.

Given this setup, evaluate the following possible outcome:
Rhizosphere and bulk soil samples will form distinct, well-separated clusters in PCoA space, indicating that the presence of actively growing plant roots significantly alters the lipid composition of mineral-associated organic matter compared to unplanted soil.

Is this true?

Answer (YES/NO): NO